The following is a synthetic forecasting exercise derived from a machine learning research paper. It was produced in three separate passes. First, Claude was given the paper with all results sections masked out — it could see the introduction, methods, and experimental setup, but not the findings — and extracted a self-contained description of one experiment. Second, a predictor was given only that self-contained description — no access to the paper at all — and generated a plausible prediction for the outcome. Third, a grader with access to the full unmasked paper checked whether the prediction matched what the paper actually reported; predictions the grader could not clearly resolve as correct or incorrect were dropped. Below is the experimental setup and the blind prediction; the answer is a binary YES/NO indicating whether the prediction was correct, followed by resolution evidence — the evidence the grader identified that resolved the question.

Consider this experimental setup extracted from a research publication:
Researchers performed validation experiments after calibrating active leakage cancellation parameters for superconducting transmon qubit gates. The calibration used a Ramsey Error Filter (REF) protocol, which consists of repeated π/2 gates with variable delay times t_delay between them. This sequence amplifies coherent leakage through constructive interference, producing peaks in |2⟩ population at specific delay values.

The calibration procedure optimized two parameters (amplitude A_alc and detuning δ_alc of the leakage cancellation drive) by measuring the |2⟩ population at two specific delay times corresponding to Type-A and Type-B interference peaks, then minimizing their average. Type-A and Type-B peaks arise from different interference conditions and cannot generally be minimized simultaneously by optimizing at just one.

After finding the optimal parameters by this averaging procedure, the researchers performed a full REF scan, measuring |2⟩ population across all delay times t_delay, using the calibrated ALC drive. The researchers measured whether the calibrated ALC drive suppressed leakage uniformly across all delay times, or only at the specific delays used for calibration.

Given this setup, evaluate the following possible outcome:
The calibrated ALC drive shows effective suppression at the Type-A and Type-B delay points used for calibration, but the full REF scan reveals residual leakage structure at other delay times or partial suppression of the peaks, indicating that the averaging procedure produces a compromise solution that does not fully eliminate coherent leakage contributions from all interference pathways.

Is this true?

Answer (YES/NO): NO